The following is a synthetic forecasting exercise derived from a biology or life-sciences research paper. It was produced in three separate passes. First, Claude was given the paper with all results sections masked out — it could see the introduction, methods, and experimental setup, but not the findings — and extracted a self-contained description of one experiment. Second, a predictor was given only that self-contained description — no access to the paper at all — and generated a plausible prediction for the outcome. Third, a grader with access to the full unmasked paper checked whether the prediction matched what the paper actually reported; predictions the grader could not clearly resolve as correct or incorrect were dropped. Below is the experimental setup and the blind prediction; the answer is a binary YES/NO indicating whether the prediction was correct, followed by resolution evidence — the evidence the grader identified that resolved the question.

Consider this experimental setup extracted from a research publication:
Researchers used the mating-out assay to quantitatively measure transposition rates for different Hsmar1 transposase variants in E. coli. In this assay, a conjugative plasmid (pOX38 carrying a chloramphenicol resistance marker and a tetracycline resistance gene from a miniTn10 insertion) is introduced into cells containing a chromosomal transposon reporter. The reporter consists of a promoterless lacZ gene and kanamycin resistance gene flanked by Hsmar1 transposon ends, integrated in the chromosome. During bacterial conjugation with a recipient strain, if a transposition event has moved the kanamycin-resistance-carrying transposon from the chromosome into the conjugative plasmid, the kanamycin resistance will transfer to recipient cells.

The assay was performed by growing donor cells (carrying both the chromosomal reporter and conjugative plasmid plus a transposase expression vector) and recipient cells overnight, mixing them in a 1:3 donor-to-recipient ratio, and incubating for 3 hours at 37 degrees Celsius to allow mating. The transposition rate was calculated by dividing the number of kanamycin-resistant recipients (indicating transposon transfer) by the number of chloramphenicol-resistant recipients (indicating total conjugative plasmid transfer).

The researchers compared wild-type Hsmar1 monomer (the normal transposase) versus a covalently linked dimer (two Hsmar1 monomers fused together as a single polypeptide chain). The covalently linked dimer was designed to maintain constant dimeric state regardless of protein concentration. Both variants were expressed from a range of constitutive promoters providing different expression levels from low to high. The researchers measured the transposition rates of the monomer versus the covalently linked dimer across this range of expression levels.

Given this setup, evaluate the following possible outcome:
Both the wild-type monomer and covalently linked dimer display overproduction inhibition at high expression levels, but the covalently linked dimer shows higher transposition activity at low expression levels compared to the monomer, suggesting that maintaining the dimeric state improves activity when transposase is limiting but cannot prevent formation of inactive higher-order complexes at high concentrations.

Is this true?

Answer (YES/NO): YES